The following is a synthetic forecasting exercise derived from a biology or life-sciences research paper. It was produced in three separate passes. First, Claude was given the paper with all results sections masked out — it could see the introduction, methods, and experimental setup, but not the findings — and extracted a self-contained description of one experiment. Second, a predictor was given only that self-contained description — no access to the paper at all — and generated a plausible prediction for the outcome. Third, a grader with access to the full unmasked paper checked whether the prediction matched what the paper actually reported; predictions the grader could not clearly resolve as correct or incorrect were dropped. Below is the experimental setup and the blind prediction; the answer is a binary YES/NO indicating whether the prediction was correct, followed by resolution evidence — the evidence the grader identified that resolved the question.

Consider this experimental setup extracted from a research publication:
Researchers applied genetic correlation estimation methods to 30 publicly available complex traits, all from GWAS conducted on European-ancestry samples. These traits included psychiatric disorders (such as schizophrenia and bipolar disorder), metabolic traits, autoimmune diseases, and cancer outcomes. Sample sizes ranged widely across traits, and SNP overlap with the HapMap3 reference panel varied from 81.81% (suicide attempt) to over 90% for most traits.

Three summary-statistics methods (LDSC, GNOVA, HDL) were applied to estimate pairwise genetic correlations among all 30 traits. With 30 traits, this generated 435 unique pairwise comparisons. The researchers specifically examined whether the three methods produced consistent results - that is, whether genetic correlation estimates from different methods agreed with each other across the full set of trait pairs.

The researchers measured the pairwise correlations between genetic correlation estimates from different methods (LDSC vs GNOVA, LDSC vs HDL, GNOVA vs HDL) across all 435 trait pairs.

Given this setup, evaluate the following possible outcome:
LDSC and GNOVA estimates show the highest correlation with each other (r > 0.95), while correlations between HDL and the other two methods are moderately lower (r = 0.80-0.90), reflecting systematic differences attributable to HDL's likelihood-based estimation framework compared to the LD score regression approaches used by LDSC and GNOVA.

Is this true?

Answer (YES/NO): NO